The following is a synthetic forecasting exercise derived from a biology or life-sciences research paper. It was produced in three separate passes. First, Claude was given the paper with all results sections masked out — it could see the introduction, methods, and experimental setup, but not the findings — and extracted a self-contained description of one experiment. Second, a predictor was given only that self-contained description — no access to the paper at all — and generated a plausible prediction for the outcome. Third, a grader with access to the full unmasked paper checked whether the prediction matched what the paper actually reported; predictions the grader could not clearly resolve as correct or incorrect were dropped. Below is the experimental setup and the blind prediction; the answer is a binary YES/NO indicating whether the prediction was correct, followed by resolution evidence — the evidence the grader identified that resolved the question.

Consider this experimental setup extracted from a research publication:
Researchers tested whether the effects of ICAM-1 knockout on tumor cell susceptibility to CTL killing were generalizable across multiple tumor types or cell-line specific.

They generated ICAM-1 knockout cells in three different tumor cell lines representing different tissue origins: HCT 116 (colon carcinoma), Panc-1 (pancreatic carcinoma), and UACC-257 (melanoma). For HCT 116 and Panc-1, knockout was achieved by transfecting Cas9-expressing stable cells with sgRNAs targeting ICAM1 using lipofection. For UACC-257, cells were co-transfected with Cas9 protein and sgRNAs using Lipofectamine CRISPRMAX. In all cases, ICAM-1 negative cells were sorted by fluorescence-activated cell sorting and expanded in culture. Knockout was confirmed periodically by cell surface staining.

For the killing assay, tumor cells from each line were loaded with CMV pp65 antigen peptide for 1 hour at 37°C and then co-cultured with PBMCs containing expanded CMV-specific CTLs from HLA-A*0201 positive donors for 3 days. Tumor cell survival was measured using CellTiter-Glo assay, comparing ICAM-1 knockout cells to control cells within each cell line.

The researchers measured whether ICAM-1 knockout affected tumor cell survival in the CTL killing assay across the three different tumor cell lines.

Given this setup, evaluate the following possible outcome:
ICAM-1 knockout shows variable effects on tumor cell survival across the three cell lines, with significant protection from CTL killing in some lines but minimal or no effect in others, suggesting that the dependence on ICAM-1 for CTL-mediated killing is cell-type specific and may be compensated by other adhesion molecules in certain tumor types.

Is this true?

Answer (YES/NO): NO